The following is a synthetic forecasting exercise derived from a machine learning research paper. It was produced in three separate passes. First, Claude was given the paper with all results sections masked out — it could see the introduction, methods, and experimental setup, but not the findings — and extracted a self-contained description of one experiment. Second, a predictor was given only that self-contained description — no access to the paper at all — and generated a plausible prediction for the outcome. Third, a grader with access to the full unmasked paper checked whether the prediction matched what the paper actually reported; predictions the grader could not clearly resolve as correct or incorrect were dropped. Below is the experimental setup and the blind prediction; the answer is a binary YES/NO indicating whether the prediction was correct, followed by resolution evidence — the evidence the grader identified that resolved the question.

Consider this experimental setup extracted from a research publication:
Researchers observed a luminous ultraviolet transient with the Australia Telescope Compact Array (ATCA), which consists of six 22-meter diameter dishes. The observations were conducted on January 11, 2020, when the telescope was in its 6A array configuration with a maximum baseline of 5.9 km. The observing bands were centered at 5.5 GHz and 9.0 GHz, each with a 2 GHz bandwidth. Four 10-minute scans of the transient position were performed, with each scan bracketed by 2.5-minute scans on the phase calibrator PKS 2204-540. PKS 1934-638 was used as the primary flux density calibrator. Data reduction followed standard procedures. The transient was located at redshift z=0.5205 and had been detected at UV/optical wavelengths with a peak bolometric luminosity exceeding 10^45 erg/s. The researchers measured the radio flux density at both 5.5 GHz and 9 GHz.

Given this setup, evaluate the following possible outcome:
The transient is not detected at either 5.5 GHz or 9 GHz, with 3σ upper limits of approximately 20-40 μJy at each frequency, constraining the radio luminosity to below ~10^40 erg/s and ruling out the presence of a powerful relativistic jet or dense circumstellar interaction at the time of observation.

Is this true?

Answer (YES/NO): NO